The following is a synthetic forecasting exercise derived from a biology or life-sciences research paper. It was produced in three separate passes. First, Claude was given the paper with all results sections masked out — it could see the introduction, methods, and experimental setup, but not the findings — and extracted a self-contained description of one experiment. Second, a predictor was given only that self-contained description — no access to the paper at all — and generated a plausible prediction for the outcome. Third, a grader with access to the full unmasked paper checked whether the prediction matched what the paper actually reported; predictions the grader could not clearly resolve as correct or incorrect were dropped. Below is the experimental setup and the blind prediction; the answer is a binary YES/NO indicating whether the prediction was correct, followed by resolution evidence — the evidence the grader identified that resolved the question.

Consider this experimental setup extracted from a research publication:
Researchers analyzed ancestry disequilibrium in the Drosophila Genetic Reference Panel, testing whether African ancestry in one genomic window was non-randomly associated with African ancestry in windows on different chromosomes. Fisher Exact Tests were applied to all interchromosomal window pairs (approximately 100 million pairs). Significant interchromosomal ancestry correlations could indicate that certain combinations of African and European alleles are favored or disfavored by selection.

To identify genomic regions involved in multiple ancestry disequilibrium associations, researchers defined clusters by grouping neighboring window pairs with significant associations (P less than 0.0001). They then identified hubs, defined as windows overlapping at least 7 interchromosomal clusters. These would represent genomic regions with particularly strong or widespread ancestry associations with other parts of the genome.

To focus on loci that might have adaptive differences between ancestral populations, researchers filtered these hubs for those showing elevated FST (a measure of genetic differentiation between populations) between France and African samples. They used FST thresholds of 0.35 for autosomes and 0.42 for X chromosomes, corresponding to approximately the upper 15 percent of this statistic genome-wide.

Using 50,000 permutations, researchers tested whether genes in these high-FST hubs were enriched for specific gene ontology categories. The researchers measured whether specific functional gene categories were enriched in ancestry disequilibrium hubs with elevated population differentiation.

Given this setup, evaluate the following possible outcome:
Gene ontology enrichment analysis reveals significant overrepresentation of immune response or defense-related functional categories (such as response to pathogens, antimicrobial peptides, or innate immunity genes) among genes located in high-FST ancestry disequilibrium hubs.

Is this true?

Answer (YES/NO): NO